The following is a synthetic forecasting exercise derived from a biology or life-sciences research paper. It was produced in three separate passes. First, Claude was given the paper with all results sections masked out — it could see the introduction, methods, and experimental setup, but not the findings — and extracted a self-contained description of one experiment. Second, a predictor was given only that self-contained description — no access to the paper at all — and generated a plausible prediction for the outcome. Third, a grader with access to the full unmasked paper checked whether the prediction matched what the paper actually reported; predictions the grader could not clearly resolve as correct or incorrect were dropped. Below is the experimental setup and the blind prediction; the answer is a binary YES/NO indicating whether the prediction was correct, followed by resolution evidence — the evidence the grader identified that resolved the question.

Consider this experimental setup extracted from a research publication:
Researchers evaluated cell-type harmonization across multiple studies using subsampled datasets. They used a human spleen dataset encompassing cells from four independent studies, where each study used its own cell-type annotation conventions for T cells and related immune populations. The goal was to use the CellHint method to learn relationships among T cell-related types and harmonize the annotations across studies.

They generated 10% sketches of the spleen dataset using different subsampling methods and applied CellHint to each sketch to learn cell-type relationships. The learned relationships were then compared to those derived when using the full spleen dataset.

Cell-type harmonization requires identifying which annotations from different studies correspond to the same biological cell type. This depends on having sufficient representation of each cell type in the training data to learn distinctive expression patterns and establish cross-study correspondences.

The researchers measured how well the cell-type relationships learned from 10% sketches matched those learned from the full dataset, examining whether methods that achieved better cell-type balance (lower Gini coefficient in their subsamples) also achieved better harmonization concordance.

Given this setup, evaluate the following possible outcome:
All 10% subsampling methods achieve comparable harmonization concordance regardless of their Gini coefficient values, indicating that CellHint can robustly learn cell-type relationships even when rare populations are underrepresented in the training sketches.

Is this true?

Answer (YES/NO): NO